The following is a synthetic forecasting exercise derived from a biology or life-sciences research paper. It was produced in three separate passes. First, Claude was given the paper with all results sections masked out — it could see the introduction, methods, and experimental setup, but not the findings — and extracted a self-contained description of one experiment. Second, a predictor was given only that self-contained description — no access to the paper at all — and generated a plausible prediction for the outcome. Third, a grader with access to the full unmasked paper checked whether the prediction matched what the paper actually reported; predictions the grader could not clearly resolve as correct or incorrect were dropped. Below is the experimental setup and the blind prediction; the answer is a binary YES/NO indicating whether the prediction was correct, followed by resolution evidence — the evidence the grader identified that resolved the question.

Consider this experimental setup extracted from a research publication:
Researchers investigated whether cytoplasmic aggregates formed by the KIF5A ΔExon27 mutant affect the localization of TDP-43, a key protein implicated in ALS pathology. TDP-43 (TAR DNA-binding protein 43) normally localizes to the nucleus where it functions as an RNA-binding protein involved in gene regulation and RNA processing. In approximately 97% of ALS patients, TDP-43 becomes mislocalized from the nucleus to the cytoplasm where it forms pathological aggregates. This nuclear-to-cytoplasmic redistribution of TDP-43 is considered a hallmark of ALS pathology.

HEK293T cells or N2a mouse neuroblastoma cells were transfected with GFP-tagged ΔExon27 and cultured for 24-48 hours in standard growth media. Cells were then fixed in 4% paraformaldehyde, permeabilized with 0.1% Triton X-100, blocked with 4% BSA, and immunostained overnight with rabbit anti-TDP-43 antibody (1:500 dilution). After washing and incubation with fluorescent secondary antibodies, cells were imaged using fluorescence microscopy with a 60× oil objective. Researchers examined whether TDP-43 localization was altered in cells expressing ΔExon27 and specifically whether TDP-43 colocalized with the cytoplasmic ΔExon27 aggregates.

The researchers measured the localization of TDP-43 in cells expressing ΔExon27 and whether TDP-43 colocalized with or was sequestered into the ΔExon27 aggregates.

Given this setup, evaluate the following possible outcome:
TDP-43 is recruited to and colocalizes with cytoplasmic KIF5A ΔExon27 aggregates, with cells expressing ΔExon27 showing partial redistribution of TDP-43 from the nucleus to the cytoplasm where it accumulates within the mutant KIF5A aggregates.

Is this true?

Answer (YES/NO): NO